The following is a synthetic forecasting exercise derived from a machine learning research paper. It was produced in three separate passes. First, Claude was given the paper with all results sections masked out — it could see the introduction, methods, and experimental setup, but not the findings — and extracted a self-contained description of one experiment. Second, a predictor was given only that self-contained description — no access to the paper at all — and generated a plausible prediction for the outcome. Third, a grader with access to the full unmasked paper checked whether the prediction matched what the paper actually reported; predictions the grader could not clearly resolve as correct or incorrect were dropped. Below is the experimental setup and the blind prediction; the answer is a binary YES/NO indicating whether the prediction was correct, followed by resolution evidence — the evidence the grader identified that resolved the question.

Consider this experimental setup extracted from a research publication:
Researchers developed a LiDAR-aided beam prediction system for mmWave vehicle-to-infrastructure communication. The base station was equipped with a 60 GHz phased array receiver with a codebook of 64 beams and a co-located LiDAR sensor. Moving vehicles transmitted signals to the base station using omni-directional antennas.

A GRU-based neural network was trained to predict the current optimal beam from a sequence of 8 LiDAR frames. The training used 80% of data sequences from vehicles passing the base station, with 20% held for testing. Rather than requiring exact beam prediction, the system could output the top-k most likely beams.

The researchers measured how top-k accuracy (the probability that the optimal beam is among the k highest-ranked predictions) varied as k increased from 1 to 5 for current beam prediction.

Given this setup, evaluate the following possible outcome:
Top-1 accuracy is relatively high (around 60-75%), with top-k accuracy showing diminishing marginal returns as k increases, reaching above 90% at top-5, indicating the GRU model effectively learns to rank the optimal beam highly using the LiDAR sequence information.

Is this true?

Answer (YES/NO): NO